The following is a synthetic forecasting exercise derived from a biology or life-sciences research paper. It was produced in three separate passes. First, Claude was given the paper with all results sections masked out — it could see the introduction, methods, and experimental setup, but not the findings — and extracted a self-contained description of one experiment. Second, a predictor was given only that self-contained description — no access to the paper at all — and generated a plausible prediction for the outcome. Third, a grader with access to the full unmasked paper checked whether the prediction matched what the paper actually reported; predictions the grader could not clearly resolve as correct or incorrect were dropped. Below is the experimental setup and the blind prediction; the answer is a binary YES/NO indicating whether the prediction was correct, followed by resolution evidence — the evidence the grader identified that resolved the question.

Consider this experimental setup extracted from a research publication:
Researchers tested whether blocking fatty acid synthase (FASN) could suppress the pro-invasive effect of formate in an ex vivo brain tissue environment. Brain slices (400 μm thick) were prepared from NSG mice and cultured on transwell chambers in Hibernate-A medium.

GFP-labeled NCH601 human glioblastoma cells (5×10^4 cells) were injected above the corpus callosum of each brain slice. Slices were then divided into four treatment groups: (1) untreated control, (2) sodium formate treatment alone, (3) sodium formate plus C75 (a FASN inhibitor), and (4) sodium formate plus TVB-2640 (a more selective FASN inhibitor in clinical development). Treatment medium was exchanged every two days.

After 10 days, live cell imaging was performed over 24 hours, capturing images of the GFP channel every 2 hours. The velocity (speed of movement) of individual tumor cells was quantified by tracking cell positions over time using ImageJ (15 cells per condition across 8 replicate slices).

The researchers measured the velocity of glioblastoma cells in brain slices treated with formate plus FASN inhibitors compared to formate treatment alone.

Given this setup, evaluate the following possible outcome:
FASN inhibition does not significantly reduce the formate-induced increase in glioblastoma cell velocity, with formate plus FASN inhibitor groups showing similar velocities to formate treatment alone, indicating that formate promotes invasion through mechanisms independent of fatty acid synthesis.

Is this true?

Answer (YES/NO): NO